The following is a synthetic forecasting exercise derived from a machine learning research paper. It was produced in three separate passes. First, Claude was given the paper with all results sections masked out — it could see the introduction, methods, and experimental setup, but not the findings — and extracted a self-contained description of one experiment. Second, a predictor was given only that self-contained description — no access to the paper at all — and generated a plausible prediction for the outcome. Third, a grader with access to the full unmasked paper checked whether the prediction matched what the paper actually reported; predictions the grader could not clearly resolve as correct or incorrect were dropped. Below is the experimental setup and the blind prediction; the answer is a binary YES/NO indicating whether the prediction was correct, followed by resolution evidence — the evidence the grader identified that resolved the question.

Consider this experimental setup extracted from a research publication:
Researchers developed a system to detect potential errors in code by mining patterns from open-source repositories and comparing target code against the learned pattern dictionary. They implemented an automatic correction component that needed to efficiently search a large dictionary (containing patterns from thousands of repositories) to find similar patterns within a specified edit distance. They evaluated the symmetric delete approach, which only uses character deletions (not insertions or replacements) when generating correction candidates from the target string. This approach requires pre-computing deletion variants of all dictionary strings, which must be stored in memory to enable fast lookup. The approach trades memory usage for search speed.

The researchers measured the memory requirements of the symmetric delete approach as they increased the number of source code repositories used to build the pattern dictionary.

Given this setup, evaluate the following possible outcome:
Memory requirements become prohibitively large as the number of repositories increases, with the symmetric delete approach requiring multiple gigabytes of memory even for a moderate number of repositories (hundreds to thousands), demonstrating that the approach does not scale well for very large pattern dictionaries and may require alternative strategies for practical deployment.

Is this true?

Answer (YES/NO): YES